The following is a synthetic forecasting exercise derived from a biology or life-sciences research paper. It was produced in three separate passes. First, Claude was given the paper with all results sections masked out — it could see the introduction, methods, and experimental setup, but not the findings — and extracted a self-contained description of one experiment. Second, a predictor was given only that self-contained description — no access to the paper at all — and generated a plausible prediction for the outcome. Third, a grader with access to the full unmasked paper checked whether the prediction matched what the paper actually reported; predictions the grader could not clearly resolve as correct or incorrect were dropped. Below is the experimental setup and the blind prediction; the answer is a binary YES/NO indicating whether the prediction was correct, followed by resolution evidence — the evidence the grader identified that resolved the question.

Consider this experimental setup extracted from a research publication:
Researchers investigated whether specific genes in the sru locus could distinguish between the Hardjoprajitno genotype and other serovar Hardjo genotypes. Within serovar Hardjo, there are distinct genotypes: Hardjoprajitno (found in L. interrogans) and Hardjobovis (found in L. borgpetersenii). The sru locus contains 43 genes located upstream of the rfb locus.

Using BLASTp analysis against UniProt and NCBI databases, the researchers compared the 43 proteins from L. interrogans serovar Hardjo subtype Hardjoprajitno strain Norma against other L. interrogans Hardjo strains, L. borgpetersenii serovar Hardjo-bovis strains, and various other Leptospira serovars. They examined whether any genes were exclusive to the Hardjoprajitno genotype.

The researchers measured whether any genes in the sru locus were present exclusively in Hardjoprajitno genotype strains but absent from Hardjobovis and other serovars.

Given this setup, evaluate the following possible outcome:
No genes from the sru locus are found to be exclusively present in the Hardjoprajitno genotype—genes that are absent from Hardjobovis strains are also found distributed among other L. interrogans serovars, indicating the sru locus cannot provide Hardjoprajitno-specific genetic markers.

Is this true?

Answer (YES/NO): NO